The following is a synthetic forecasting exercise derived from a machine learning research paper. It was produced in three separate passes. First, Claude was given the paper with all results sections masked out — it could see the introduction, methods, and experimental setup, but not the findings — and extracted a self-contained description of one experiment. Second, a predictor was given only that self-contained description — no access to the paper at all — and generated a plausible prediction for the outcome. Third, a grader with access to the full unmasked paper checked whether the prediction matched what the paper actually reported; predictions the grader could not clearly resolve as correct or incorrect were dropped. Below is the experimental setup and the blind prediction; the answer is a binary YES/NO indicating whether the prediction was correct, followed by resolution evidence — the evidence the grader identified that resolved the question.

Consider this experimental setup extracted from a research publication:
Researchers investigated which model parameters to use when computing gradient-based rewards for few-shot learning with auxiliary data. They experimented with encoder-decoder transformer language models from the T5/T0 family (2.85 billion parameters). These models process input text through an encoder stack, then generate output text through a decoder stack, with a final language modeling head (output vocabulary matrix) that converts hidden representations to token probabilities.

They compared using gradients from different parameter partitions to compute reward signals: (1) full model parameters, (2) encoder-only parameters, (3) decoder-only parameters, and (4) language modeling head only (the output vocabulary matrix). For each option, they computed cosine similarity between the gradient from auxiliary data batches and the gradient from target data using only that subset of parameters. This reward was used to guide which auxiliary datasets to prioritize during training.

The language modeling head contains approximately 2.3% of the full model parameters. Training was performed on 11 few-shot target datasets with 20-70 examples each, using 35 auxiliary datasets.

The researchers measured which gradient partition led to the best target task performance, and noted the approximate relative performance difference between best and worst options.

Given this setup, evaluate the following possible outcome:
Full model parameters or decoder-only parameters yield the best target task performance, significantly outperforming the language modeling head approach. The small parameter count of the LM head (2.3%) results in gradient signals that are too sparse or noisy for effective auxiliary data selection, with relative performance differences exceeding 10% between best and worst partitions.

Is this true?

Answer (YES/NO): NO